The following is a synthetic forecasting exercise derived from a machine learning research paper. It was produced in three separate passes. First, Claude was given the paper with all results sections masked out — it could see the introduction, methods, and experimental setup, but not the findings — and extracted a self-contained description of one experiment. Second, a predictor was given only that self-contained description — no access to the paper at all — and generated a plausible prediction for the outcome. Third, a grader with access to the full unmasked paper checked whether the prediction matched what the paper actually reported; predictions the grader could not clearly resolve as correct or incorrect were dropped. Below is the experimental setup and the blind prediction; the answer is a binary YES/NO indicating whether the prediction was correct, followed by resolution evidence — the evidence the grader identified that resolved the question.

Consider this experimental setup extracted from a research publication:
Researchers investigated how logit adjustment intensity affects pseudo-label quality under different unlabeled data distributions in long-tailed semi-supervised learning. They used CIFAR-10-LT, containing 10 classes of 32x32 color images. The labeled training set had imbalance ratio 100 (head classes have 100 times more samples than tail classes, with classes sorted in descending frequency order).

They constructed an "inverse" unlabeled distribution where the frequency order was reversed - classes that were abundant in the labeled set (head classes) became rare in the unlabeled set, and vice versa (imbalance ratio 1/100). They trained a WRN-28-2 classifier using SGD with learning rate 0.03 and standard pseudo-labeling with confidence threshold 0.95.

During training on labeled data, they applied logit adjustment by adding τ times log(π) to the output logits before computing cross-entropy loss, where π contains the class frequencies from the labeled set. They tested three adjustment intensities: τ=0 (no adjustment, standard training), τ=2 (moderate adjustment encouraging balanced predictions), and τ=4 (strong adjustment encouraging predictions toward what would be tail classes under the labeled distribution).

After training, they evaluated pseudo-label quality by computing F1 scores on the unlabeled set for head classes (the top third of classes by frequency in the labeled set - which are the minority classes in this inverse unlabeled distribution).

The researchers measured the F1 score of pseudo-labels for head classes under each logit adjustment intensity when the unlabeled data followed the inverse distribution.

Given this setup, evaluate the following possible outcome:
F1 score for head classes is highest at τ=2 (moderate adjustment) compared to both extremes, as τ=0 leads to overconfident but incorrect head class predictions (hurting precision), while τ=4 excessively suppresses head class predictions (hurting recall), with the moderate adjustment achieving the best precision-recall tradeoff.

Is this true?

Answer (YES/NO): NO